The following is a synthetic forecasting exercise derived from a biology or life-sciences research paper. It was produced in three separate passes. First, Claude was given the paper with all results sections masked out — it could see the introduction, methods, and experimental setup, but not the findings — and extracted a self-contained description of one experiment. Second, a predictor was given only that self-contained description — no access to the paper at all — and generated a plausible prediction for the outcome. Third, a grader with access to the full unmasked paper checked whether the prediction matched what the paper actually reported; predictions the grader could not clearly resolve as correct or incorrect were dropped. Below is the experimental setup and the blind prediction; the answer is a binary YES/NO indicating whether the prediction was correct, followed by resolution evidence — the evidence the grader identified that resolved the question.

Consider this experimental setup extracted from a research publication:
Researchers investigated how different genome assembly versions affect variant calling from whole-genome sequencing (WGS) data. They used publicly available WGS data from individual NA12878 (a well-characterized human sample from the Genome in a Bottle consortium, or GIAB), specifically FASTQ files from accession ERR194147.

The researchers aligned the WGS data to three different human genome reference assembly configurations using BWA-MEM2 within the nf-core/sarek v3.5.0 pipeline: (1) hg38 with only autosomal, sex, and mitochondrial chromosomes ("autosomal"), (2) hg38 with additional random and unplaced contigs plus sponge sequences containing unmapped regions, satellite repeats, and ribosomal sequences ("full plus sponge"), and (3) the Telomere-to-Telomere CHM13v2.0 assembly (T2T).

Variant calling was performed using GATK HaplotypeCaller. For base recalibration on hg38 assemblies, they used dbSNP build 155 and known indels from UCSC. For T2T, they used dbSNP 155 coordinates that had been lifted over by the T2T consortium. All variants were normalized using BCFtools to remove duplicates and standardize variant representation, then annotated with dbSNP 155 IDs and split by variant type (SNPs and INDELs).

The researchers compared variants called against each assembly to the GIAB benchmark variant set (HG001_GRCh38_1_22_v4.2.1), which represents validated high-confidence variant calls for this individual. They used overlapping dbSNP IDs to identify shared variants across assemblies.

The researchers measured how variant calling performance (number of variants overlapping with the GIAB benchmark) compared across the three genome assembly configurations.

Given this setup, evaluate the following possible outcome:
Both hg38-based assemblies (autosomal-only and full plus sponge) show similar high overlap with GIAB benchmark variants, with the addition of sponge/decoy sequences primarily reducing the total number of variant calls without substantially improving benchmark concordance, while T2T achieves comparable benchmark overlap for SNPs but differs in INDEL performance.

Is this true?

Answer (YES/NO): NO